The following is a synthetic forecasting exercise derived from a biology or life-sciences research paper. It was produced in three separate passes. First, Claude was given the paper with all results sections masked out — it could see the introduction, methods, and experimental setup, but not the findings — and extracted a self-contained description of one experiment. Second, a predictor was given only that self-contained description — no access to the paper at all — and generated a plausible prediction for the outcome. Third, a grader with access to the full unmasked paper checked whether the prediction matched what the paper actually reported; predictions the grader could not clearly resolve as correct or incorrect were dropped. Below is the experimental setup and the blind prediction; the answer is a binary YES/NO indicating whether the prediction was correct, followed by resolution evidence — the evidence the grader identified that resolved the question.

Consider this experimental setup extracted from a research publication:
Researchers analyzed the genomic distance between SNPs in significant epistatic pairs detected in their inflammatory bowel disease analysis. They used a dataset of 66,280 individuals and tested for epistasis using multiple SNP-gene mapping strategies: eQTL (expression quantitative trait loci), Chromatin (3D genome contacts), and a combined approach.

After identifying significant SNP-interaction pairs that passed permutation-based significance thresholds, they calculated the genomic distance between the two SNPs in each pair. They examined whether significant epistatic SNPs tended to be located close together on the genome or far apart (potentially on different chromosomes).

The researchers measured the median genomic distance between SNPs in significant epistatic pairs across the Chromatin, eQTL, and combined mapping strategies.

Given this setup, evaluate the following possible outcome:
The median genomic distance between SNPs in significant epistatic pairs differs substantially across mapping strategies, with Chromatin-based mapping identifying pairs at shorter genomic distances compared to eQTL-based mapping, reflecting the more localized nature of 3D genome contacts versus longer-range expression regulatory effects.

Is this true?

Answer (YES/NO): NO